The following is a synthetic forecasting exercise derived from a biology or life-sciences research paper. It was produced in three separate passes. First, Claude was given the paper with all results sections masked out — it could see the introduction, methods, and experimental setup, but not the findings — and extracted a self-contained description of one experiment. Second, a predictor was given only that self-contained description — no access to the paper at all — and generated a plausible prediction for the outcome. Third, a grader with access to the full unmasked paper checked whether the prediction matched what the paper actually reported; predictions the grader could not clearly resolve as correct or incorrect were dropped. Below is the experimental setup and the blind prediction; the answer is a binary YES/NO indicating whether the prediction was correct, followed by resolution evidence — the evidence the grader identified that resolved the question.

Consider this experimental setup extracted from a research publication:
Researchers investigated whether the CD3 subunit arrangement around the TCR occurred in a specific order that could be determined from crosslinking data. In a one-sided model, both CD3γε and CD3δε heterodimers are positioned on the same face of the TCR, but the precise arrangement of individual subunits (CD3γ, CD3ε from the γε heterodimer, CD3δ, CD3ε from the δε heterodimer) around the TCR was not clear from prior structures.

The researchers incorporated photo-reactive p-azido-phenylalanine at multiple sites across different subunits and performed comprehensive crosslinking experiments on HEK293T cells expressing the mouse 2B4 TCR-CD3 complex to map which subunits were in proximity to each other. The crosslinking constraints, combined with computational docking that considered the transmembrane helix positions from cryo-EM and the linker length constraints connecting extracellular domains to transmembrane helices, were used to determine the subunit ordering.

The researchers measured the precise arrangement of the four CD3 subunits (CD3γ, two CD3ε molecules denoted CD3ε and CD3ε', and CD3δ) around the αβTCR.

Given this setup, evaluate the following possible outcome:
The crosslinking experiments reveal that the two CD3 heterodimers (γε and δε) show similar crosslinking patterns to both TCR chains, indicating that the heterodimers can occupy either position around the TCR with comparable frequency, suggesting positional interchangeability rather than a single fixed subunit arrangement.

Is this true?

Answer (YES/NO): NO